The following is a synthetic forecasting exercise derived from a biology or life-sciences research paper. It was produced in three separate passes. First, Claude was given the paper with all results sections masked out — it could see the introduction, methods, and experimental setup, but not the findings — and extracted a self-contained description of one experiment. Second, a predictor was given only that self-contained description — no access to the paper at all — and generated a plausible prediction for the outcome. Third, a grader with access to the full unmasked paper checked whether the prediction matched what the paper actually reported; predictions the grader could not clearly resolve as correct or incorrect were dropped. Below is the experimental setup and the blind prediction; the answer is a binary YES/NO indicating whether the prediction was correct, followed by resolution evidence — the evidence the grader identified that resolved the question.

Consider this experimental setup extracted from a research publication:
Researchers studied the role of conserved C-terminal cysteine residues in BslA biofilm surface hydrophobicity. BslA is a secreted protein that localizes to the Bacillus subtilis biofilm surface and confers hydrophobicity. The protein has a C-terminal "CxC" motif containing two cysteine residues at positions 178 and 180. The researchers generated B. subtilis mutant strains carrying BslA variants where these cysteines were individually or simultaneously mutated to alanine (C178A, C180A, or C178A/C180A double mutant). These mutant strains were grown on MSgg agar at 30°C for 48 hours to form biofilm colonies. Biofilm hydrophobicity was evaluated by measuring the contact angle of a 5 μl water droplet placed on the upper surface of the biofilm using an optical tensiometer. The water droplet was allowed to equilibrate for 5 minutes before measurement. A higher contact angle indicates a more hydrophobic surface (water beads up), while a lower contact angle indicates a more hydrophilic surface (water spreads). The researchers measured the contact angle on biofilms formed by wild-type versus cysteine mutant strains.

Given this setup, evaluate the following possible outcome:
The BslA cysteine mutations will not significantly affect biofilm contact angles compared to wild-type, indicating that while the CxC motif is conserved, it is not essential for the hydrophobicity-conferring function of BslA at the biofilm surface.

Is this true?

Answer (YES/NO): NO